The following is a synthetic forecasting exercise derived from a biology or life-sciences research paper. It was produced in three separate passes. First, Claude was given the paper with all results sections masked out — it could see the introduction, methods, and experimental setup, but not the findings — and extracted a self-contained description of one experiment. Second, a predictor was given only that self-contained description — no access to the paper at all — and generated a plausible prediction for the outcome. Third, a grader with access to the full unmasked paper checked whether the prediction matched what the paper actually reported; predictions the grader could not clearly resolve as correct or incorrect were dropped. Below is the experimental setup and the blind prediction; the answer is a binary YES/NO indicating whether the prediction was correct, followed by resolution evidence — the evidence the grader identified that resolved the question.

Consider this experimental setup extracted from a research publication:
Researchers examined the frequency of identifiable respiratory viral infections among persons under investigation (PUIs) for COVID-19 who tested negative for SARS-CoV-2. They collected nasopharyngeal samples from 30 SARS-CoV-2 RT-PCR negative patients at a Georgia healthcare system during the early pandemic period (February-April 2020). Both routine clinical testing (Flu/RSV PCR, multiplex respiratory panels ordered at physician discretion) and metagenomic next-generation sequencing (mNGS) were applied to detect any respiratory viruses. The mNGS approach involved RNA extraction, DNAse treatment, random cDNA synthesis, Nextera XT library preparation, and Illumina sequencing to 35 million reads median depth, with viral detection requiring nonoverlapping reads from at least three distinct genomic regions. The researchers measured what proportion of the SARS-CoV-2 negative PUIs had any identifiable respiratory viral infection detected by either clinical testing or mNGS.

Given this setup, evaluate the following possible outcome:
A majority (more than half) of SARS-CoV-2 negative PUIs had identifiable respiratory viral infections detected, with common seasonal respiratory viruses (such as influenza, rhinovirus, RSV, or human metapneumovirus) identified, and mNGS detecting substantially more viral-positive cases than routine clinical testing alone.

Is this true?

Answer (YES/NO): NO